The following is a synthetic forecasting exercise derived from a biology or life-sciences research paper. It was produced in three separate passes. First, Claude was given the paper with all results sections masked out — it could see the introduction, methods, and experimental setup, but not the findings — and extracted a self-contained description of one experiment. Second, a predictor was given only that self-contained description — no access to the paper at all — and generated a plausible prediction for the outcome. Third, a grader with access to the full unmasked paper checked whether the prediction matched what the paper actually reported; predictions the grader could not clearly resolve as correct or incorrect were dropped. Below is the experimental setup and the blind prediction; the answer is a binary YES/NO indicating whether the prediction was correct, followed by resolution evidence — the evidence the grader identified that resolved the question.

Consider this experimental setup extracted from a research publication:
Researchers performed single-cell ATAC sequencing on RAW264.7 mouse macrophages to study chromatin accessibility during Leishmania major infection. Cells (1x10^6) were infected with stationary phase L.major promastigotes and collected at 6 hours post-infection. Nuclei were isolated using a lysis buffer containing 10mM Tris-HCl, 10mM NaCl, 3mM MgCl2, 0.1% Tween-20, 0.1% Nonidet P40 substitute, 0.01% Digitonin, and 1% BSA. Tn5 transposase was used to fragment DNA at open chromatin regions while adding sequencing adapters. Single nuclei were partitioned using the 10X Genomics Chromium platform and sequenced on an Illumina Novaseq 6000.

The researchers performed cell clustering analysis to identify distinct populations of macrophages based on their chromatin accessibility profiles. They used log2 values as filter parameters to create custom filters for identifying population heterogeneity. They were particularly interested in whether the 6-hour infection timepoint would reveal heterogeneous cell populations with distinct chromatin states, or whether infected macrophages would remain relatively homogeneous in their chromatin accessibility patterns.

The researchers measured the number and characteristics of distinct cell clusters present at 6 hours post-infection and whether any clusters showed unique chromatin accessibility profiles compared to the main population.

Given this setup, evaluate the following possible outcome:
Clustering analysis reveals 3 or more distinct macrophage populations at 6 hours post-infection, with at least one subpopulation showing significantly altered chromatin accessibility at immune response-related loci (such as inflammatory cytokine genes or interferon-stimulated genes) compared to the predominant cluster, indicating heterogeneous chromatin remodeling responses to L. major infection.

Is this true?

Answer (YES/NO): YES